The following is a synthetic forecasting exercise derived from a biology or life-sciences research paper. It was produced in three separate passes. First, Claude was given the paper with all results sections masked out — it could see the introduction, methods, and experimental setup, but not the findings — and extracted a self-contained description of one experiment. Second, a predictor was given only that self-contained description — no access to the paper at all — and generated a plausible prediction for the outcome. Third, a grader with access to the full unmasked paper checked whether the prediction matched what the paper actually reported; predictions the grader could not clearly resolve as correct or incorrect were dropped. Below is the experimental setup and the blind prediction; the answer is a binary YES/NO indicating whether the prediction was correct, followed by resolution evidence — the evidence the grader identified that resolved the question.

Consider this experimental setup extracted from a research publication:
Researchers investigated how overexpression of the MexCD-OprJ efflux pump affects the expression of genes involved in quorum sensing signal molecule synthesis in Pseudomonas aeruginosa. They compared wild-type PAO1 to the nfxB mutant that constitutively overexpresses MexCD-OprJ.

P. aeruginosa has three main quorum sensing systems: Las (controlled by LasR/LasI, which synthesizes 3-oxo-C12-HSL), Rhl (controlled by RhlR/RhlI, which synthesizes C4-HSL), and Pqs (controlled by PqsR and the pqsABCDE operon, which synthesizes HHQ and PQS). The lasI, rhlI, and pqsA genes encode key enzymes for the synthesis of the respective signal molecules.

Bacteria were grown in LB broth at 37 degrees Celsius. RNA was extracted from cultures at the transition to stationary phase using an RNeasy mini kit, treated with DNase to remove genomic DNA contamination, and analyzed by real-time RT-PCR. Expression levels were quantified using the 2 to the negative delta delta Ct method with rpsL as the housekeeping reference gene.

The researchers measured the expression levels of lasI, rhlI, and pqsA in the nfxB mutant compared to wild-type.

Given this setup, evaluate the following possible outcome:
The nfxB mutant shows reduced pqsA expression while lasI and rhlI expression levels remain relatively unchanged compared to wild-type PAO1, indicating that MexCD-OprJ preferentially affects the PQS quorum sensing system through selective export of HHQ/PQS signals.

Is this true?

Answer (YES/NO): YES